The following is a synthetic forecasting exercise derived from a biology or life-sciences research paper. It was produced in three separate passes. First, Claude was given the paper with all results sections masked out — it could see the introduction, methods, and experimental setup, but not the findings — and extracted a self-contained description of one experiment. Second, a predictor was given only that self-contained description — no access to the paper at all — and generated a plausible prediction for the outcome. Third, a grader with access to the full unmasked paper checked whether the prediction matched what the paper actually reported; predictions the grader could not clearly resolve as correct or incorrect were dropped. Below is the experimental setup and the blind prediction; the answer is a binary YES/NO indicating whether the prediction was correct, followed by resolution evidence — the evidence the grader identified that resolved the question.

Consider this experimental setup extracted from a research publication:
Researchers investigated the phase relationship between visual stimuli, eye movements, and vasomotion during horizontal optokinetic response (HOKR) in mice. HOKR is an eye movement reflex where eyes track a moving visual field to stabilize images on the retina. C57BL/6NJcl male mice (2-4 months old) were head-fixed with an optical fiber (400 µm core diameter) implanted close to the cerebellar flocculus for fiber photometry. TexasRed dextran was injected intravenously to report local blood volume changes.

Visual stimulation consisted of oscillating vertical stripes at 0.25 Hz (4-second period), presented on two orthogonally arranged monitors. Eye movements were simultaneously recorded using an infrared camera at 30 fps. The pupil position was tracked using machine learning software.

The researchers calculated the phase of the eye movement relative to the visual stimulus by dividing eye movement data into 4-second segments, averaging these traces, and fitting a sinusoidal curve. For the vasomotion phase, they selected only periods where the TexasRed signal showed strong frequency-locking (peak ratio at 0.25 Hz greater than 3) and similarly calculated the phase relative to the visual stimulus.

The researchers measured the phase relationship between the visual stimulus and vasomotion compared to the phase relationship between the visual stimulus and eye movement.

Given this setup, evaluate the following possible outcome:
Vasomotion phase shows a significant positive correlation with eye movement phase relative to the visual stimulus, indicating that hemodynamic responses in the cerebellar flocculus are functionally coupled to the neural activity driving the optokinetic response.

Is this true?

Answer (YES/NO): NO